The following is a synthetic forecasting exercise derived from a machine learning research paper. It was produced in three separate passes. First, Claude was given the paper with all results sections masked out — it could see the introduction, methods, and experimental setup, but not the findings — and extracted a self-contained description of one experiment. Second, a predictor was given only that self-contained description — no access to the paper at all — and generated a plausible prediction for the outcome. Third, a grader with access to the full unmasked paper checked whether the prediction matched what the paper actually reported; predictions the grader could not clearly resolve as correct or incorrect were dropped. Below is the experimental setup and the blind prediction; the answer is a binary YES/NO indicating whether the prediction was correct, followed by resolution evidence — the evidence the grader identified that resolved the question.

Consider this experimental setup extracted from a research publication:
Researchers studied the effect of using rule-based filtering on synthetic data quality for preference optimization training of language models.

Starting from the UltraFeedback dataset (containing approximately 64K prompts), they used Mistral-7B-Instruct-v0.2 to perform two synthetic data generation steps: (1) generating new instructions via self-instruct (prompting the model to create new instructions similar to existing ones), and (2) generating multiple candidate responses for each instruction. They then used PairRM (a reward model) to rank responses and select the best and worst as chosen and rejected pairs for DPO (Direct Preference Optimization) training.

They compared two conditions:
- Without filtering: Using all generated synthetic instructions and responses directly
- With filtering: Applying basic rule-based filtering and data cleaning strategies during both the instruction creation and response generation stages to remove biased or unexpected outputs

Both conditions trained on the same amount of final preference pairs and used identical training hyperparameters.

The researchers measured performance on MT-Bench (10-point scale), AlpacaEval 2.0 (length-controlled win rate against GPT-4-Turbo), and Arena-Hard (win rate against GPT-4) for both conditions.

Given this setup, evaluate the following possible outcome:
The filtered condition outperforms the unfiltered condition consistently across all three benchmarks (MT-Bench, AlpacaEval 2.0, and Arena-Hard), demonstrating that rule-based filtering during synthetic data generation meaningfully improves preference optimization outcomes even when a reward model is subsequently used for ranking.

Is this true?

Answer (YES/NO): NO